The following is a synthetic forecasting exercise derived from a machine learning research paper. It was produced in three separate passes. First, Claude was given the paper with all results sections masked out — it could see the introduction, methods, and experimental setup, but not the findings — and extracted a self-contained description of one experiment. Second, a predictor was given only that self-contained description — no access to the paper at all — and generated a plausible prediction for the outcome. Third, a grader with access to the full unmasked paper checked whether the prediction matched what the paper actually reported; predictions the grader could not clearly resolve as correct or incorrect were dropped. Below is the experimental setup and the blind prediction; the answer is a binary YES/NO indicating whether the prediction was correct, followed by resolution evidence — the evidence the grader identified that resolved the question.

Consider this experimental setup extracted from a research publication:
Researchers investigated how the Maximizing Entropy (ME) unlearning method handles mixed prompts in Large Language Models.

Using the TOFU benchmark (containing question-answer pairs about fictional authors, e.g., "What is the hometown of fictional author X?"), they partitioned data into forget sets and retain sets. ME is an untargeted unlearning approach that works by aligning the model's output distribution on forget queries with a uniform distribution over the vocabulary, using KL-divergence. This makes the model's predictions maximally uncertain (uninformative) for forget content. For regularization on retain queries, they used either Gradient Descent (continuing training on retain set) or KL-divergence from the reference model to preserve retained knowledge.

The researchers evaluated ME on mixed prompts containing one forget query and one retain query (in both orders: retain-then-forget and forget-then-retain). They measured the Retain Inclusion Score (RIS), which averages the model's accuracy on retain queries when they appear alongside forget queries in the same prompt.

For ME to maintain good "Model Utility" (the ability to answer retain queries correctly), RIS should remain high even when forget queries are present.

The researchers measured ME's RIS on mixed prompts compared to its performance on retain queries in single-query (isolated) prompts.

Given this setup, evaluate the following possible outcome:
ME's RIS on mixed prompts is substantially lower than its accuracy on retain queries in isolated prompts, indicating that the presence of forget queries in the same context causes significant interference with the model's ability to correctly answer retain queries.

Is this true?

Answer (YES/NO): YES